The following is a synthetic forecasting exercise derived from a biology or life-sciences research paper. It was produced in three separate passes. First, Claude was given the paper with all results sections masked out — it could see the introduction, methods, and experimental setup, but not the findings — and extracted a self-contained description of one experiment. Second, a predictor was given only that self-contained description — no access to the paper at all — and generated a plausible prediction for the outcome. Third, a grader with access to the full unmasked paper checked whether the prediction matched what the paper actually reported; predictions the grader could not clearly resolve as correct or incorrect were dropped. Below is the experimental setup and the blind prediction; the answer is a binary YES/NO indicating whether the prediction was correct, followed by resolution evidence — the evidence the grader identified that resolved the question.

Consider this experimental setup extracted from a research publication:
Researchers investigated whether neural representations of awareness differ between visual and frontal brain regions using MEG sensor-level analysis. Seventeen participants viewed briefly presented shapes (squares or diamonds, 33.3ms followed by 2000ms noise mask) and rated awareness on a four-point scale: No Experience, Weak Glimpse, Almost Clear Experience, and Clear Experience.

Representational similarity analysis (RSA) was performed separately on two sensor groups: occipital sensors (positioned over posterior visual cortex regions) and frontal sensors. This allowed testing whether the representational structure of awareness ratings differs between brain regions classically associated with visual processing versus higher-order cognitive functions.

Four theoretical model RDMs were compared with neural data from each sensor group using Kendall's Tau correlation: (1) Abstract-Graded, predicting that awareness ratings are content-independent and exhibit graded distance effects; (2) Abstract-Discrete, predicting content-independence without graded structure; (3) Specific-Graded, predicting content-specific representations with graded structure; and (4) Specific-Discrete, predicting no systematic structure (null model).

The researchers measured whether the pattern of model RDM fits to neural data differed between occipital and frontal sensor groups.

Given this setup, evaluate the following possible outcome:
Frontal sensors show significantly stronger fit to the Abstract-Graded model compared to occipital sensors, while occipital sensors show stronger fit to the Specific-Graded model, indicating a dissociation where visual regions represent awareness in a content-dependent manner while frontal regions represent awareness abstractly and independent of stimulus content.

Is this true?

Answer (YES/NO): NO